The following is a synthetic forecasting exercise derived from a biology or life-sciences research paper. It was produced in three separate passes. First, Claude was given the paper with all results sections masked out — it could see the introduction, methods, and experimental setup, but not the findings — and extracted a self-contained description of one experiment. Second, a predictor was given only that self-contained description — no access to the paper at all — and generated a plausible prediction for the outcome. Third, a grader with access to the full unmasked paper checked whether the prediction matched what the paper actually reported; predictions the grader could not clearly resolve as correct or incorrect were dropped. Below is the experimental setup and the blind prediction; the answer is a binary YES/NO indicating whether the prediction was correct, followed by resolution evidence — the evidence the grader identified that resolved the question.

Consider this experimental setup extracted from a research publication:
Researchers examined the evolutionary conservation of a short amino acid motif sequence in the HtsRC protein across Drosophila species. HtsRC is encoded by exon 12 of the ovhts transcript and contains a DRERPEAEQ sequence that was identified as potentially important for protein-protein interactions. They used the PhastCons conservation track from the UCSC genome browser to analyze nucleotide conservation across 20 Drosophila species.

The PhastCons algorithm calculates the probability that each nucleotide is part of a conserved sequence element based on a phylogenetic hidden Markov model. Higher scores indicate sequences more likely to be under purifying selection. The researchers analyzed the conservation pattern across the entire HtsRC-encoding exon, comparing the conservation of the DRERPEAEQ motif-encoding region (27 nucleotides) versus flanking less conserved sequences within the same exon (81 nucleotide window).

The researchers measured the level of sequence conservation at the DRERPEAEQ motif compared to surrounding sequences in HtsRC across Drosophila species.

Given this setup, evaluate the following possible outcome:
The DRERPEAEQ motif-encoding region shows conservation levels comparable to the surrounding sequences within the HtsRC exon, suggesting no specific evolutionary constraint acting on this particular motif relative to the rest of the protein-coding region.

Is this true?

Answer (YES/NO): NO